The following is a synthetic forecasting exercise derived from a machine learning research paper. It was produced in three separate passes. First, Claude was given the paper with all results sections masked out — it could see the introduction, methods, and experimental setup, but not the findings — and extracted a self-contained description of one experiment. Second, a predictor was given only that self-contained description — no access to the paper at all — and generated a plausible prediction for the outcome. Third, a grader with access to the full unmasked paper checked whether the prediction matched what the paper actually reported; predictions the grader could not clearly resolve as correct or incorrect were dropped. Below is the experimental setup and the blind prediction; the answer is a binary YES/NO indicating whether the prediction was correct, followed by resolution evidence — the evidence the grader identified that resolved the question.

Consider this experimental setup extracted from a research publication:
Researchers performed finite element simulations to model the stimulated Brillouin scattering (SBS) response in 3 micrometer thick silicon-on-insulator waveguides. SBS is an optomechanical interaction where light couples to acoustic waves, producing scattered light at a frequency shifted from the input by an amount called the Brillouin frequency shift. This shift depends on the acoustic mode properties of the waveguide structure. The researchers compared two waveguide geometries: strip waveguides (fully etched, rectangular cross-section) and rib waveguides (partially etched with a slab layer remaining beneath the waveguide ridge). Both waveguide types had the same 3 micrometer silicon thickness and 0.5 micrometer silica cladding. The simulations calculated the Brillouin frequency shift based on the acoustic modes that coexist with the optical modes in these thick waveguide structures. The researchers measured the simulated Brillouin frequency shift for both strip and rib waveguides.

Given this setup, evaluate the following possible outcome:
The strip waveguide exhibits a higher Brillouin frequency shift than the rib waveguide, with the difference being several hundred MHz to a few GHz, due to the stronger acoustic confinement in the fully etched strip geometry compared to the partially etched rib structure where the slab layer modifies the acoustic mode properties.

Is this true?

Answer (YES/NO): NO